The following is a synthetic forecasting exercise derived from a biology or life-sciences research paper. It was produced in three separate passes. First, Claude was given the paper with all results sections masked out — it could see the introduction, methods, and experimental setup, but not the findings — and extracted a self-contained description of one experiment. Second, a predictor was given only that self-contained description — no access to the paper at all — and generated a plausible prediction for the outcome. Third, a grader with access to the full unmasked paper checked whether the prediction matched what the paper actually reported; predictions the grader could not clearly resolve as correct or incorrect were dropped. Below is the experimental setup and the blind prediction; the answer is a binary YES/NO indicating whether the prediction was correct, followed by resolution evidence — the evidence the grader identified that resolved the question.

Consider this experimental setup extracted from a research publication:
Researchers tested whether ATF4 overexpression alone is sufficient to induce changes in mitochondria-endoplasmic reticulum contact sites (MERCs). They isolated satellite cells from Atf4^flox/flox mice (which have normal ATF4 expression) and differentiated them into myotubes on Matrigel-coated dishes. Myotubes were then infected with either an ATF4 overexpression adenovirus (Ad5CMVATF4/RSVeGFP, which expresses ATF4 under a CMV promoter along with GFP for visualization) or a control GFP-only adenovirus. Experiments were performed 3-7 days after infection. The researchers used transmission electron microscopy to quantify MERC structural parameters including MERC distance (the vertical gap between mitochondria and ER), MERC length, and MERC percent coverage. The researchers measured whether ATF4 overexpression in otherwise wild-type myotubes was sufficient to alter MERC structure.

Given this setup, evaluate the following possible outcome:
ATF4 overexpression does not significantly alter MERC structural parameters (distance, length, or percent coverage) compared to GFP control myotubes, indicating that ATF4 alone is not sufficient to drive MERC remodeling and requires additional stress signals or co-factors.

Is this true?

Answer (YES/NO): NO